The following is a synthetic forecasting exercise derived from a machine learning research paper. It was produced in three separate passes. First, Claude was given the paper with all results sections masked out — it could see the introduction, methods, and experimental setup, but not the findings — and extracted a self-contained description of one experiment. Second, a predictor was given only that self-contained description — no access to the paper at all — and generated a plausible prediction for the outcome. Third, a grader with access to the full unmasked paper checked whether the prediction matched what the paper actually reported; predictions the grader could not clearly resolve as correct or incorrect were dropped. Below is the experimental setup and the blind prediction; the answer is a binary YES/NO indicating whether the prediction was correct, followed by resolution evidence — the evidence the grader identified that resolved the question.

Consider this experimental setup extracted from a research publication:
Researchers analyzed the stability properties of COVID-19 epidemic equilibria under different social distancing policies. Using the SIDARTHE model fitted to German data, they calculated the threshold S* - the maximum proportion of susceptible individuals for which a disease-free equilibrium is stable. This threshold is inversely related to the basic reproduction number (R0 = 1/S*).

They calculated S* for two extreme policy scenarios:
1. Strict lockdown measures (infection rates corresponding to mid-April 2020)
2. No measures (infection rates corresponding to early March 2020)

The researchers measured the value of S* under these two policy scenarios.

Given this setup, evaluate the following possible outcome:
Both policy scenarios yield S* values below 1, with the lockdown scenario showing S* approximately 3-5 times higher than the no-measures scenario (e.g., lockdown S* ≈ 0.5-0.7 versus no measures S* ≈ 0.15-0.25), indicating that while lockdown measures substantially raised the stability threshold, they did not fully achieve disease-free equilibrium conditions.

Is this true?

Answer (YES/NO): NO